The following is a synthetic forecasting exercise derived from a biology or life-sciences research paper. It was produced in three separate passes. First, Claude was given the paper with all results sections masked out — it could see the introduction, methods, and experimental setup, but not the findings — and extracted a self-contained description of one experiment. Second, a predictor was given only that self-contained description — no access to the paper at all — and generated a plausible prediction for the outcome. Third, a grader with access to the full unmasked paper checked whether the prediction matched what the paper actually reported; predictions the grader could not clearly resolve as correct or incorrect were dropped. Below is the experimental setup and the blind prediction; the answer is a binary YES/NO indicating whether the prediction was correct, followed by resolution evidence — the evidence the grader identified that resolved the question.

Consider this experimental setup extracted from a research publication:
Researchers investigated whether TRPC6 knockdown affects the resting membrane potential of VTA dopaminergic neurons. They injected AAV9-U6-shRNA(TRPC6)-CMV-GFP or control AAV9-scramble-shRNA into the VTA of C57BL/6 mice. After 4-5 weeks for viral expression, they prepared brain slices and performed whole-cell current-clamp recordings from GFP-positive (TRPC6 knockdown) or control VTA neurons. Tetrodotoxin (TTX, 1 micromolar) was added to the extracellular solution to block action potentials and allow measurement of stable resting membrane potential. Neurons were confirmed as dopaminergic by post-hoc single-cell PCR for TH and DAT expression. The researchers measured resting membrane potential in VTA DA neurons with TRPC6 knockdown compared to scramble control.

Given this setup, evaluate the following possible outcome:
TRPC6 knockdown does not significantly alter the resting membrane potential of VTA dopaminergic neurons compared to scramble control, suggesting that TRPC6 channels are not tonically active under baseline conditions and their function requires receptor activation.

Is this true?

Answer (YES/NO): NO